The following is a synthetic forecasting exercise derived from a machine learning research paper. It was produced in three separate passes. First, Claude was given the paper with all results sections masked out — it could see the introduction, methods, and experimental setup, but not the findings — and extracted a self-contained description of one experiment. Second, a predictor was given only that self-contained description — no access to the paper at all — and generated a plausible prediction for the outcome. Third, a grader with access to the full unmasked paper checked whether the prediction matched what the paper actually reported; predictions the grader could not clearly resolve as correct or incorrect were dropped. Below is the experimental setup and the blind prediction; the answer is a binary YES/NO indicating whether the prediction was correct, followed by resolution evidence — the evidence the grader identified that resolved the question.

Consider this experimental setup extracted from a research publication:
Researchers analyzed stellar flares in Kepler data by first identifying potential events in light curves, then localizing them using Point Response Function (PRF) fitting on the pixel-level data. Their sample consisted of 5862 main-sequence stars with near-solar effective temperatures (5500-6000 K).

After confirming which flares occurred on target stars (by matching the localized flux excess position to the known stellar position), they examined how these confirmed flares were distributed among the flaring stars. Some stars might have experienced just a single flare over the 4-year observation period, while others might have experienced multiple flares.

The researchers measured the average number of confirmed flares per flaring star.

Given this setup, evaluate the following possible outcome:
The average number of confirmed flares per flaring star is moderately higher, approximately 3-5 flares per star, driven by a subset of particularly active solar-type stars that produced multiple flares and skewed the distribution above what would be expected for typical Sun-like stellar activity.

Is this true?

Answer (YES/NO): NO